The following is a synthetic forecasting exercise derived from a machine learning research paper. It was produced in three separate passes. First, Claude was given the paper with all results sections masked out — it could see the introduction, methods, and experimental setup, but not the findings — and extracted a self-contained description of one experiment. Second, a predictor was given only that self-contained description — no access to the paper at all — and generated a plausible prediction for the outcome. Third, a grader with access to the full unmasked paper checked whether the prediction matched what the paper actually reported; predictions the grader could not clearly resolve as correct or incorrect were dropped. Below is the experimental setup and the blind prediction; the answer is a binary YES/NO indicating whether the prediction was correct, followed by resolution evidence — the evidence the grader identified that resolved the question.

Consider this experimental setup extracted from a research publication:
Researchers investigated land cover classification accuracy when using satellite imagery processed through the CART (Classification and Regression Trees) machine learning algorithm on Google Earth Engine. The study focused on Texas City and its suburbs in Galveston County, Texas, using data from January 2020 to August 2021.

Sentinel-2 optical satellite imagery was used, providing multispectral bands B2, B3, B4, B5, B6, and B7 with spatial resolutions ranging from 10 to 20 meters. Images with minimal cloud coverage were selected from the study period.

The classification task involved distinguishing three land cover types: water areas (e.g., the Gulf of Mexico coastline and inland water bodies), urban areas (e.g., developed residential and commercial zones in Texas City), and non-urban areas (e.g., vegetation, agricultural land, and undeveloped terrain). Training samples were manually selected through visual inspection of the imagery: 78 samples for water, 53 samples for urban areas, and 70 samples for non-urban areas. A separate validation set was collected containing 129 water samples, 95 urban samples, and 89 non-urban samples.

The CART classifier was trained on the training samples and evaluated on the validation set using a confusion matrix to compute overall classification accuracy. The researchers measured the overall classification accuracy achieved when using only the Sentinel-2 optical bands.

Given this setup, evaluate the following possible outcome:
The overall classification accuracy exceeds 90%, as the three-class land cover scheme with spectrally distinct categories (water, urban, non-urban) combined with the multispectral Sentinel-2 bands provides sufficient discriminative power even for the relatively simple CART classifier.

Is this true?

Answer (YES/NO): NO